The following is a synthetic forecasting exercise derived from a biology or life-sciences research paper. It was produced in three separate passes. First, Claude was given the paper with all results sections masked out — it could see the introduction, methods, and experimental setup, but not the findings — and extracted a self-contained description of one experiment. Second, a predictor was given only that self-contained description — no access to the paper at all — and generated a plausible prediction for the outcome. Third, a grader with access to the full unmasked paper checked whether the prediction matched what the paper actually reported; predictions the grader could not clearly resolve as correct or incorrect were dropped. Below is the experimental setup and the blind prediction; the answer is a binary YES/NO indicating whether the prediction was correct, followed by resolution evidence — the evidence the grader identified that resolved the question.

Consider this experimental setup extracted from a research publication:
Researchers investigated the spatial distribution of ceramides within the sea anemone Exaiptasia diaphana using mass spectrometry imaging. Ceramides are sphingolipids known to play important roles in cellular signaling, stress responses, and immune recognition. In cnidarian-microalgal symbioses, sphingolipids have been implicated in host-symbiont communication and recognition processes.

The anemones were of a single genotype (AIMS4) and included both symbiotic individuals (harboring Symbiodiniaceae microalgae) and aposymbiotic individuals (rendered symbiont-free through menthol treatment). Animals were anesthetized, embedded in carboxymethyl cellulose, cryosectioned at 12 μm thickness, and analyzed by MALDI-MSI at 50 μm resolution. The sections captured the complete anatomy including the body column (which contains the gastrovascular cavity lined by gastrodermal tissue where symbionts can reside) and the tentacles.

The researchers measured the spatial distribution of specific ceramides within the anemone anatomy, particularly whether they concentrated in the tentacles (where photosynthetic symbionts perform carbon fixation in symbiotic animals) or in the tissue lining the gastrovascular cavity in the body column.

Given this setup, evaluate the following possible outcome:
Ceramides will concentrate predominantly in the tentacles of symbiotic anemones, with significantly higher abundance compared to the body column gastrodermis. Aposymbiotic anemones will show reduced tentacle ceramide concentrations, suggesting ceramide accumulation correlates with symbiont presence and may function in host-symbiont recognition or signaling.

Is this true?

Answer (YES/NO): NO